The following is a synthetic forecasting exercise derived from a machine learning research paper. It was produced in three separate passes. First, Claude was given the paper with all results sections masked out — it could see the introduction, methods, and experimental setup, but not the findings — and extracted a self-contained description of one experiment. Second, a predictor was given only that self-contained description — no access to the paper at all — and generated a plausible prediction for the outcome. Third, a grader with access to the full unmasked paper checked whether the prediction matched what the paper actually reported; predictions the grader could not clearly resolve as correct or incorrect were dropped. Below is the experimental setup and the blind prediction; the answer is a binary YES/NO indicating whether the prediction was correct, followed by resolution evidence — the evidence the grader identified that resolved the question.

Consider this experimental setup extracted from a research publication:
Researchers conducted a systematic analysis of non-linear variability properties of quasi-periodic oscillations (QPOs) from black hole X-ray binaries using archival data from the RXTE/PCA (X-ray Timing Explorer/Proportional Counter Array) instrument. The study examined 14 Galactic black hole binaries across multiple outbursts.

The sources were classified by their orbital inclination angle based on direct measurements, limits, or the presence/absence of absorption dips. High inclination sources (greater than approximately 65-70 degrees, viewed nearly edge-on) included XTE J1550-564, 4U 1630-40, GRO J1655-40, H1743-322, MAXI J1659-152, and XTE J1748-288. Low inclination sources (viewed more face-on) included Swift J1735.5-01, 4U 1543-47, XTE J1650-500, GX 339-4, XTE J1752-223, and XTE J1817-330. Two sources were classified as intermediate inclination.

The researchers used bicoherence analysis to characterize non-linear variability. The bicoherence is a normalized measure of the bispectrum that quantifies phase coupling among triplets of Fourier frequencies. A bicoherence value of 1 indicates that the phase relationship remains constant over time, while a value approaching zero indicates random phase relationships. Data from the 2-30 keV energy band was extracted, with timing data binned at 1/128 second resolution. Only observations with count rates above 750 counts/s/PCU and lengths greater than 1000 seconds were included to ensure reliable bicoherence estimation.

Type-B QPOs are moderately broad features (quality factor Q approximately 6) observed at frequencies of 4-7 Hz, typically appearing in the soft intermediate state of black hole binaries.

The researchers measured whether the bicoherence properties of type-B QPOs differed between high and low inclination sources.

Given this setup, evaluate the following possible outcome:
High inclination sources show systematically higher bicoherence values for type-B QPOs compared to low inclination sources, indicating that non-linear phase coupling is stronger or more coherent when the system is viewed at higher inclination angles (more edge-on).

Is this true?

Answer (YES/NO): NO